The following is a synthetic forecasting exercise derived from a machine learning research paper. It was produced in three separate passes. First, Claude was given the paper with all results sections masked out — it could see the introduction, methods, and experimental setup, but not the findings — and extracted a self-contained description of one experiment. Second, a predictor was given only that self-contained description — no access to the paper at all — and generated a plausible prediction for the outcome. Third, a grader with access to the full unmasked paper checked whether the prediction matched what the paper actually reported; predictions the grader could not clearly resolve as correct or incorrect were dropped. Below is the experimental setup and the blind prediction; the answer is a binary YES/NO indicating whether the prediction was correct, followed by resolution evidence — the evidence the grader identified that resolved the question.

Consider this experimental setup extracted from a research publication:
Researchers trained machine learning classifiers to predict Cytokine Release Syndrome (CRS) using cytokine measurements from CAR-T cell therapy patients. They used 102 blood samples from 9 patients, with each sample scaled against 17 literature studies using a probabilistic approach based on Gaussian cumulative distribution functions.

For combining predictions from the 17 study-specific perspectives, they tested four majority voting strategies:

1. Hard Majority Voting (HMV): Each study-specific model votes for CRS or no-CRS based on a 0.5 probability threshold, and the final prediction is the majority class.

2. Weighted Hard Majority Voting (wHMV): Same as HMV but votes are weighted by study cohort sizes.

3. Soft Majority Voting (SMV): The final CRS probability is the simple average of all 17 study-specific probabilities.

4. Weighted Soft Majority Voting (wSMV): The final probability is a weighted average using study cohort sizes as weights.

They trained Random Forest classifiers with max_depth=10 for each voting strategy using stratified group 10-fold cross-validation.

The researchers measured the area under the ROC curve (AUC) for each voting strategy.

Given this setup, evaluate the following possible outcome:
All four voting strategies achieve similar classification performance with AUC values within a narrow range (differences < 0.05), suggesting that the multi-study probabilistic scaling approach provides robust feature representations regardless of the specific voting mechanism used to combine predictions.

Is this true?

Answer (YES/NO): YES